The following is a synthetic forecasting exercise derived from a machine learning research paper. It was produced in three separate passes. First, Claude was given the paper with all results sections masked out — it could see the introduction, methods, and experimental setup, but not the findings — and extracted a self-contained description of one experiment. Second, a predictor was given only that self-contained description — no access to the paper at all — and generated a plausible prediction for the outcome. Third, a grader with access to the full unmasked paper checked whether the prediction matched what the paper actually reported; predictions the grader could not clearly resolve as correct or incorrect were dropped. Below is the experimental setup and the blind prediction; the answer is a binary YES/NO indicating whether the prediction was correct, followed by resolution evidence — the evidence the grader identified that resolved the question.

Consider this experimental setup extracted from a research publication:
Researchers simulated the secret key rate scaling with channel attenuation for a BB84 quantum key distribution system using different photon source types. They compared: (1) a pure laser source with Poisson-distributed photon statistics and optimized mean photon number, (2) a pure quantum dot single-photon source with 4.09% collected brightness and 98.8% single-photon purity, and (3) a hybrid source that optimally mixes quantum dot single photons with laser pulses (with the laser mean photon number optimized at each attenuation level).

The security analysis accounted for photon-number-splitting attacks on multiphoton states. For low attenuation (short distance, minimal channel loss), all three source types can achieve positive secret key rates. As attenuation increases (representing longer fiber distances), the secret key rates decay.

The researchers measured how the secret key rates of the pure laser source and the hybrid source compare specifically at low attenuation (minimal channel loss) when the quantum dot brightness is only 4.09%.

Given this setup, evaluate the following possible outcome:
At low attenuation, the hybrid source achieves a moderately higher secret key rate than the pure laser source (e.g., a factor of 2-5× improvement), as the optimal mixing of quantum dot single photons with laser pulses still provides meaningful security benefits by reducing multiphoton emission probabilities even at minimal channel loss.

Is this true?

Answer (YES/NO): NO